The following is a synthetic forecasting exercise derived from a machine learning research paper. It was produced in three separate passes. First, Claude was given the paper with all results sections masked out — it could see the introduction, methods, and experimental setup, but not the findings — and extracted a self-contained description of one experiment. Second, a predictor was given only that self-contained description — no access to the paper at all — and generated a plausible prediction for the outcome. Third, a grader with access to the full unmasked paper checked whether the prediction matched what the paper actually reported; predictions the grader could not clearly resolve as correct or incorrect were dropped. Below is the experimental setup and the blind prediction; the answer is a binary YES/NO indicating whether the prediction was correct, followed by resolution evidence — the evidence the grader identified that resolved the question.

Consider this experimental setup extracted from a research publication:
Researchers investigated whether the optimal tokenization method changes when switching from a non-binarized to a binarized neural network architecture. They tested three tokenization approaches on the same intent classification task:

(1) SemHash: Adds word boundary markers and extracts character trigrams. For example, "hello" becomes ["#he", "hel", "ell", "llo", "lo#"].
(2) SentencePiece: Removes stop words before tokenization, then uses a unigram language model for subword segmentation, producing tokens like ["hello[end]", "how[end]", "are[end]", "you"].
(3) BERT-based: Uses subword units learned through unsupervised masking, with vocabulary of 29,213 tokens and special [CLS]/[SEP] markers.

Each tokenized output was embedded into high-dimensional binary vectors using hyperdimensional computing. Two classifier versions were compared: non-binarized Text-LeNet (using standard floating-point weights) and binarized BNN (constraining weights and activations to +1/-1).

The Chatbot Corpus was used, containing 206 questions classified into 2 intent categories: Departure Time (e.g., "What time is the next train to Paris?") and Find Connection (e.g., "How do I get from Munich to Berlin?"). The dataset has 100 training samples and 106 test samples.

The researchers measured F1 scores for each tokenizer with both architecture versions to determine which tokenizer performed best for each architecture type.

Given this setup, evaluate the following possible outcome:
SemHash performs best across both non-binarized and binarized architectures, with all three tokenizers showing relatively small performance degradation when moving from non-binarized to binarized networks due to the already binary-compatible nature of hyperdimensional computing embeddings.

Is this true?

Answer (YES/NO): NO